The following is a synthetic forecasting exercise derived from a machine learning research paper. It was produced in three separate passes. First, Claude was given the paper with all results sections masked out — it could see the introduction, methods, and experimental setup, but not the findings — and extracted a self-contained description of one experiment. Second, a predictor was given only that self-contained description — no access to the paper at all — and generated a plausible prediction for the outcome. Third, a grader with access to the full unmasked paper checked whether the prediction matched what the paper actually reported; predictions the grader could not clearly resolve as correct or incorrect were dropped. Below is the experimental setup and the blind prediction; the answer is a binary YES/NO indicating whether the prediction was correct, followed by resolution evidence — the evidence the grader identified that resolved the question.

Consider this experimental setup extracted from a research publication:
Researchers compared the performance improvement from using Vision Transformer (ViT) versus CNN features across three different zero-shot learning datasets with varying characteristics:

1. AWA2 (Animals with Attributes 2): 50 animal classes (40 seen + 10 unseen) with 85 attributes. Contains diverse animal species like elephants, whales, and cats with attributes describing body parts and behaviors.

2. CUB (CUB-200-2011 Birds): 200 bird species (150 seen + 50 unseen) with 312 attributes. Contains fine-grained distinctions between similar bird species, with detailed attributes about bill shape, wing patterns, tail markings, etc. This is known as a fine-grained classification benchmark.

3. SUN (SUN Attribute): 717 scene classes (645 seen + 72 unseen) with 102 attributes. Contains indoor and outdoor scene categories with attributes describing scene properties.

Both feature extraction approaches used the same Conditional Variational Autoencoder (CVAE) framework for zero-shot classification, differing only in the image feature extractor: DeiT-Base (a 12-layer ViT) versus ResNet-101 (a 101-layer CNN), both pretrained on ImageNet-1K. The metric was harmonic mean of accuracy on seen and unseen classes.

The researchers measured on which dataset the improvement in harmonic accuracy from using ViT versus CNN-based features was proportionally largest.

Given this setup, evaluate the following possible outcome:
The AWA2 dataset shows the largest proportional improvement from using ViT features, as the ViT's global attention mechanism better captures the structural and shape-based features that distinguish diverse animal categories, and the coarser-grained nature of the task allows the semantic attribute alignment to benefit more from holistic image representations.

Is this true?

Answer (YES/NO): NO